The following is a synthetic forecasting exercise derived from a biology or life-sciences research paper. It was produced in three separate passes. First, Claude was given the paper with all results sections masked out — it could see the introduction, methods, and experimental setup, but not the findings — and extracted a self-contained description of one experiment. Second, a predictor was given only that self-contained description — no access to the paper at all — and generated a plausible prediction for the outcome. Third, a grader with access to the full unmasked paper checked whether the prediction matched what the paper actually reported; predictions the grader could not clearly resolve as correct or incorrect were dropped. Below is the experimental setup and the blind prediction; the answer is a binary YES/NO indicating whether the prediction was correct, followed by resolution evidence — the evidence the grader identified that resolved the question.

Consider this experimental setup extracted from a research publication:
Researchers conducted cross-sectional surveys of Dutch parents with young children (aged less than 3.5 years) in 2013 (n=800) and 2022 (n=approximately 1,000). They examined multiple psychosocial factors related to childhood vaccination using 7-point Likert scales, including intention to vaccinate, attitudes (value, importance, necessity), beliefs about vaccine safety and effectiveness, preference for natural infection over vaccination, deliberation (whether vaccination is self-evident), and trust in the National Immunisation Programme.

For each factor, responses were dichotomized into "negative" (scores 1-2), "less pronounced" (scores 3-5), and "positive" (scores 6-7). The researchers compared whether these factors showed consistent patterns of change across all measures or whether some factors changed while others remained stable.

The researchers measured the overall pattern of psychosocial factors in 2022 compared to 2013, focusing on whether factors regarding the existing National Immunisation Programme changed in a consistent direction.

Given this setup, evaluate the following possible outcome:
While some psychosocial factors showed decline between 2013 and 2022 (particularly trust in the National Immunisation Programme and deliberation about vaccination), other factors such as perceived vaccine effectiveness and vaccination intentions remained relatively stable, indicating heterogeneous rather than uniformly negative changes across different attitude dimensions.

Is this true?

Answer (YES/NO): NO